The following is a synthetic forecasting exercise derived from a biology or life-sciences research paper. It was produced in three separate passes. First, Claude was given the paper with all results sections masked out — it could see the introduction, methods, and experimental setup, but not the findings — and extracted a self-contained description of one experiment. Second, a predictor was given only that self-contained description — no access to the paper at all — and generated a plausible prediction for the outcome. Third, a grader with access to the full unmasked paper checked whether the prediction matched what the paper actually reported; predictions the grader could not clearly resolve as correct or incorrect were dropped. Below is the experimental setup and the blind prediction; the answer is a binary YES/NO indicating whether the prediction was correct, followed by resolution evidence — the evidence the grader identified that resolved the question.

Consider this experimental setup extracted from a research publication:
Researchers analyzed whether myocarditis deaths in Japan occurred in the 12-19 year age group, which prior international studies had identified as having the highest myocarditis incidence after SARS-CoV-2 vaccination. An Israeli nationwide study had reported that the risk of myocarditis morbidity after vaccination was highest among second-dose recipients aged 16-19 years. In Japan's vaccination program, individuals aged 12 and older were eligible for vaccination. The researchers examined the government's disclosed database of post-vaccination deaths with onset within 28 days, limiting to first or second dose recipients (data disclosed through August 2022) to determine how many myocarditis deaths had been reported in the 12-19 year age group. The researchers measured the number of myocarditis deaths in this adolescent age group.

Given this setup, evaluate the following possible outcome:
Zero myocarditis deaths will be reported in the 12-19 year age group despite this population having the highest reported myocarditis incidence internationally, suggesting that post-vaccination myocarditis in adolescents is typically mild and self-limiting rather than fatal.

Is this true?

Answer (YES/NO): YES